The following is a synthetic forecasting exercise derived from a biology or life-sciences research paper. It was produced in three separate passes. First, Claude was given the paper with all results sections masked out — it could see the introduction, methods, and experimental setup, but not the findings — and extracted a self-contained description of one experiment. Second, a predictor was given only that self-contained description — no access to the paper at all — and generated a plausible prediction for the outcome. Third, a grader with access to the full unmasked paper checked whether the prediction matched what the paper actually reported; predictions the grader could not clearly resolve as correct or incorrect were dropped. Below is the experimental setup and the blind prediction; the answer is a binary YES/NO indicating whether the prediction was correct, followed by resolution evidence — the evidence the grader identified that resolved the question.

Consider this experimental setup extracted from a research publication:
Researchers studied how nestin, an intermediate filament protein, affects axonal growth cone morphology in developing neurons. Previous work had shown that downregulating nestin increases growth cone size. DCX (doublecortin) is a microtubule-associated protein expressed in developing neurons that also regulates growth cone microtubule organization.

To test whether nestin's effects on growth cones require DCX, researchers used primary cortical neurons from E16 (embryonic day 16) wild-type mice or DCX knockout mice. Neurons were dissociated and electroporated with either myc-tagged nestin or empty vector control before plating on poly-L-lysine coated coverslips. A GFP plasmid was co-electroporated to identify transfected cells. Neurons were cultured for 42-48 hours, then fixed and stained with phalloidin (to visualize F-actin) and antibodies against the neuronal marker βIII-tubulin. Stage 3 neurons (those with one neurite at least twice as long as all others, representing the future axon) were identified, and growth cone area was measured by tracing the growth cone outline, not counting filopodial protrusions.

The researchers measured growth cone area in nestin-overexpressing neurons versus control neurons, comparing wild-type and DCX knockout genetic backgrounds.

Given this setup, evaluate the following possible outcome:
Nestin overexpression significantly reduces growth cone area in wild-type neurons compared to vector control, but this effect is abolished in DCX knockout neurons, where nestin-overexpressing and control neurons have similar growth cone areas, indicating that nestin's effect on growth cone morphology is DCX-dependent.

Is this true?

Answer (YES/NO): YES